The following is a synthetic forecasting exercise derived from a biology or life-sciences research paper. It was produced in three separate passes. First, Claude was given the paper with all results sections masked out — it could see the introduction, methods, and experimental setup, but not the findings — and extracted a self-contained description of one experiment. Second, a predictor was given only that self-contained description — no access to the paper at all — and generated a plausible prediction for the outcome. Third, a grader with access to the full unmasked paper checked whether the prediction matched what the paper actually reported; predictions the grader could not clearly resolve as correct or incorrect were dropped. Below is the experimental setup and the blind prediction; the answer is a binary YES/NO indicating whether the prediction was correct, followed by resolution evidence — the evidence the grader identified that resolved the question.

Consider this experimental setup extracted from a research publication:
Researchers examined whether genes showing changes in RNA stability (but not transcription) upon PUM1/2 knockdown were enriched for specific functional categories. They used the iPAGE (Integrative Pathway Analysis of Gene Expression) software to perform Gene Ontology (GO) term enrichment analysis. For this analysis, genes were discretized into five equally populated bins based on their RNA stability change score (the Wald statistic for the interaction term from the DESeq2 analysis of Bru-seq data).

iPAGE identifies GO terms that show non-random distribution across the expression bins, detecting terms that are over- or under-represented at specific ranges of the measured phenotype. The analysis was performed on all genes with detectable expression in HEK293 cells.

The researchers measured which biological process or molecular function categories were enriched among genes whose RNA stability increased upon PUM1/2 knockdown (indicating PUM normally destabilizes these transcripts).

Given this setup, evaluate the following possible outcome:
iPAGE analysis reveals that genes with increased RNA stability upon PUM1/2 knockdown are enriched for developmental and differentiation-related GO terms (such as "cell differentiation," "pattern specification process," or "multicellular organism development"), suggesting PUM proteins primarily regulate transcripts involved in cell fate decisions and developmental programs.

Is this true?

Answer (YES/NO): NO